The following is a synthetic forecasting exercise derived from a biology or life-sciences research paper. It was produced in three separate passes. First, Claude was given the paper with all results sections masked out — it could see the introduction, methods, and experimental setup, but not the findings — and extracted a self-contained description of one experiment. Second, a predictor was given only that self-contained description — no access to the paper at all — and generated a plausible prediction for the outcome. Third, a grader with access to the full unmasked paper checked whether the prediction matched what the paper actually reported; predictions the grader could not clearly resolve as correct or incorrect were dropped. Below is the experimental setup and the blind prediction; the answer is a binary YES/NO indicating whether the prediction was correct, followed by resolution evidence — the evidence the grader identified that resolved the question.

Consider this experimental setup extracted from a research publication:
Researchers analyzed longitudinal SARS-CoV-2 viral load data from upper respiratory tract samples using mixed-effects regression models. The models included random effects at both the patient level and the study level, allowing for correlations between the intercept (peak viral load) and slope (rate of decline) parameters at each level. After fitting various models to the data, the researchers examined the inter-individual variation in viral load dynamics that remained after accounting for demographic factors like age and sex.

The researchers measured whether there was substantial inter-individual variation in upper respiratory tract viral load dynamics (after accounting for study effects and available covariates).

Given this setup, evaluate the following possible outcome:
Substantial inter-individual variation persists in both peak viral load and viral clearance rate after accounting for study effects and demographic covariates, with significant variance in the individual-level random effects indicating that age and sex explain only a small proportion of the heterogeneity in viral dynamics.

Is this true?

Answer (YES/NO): YES